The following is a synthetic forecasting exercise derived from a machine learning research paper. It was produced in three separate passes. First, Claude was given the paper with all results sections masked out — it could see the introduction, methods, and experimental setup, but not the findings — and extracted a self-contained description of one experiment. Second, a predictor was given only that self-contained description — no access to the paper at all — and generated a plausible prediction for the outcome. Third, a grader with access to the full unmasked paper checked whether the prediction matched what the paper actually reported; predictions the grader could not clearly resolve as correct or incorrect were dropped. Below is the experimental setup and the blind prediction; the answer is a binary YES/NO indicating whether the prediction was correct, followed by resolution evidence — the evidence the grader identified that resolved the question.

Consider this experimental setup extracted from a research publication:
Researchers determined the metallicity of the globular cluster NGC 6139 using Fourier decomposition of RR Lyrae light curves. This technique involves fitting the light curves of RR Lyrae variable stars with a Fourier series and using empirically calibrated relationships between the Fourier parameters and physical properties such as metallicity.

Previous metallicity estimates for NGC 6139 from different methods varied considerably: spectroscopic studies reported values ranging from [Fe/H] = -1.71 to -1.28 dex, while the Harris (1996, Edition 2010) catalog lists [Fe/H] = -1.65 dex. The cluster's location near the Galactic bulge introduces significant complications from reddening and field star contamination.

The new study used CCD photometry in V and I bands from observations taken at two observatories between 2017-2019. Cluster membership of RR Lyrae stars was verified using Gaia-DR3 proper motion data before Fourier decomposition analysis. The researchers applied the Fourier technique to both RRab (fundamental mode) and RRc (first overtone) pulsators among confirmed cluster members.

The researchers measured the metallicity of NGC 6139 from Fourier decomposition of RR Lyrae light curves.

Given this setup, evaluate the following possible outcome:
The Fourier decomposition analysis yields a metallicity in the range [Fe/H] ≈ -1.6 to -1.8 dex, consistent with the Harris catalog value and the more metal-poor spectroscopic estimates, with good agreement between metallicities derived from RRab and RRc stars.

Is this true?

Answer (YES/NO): YES